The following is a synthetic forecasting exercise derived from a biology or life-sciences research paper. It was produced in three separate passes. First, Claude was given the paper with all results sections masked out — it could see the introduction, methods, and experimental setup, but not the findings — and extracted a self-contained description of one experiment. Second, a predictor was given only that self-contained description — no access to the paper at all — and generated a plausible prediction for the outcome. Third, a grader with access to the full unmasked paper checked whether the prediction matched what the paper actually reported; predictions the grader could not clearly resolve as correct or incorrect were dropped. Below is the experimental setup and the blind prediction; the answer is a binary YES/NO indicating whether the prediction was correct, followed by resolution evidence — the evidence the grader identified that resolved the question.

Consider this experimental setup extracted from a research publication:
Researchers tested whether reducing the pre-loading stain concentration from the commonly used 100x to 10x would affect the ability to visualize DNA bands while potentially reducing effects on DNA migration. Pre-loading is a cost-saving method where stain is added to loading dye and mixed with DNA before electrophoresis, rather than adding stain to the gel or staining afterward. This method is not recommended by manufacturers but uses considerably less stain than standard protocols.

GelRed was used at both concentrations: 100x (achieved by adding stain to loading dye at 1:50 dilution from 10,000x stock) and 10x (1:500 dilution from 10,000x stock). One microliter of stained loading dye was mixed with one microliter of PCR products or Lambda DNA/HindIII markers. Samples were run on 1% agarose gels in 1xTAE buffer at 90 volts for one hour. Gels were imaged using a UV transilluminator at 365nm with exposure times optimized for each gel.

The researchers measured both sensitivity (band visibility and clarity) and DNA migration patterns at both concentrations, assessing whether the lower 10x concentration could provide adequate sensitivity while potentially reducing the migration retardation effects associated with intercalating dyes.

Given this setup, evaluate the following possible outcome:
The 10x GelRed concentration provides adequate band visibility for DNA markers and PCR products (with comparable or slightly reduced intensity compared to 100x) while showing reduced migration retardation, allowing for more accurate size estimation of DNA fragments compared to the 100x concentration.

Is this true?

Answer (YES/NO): NO